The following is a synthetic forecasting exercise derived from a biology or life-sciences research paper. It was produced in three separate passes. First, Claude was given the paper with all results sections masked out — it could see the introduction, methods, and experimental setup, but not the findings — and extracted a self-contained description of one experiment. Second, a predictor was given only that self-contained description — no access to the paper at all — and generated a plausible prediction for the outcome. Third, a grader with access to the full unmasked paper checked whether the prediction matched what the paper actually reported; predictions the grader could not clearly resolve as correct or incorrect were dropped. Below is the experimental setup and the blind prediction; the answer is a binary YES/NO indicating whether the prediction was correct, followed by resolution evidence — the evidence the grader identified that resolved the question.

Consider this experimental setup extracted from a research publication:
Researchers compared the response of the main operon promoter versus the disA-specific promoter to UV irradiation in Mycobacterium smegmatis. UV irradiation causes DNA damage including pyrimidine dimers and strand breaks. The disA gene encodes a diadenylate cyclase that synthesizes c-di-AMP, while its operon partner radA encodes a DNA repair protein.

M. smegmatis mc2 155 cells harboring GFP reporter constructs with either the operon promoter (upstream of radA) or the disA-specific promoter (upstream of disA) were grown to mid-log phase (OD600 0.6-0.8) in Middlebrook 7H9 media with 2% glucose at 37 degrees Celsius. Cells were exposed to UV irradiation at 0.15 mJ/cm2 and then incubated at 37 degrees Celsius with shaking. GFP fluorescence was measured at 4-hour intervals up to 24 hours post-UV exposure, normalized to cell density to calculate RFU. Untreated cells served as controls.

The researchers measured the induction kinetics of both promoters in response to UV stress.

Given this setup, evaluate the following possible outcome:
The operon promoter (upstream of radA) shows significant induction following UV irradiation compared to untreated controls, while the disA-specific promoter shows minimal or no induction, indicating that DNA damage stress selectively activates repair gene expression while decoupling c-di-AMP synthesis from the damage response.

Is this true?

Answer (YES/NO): NO